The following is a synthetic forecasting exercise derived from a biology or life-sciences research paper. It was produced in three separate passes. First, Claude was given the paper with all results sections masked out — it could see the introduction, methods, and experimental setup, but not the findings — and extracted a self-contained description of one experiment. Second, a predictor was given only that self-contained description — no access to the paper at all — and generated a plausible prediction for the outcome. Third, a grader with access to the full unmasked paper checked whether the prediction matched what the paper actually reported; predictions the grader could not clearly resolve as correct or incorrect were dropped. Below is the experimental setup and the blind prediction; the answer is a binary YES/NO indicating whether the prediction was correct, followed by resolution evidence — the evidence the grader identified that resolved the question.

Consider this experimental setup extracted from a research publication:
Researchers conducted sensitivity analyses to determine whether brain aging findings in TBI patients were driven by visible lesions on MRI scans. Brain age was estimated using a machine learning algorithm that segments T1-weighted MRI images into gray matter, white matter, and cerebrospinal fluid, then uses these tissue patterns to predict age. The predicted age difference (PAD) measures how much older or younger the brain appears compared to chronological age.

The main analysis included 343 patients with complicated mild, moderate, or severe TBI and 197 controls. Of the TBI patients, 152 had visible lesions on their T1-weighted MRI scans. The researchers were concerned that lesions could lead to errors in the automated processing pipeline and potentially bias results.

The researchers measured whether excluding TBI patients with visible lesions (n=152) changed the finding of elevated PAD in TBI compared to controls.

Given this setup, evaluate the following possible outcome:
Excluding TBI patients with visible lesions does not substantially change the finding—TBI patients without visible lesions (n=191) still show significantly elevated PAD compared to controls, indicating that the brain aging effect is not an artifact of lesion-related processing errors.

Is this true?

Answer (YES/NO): YES